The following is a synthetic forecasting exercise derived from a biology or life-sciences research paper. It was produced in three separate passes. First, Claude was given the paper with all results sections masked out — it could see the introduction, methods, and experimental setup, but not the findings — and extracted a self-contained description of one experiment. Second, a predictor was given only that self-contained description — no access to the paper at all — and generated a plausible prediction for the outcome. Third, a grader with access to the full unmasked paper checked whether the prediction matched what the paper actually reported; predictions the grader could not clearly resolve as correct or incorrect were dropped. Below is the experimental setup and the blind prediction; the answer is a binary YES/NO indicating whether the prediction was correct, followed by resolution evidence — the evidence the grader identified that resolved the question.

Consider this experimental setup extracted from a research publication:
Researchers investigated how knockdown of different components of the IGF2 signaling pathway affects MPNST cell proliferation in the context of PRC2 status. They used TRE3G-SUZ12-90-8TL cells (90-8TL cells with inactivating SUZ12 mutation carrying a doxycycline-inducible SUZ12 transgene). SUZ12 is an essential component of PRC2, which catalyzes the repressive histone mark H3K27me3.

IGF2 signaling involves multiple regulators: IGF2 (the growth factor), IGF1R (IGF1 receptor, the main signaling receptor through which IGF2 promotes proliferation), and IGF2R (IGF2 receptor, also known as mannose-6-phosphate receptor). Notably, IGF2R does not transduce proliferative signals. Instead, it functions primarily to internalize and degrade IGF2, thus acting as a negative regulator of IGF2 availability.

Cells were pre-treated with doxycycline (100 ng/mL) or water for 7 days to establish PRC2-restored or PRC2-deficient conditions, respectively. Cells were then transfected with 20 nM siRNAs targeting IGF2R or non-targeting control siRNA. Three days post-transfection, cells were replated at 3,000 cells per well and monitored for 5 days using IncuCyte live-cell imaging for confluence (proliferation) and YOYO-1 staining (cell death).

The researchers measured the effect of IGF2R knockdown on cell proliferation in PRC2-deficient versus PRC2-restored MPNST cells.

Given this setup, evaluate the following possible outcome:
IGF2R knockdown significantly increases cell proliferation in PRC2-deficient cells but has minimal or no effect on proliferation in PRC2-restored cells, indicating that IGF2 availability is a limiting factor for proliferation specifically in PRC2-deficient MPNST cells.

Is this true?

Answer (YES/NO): NO